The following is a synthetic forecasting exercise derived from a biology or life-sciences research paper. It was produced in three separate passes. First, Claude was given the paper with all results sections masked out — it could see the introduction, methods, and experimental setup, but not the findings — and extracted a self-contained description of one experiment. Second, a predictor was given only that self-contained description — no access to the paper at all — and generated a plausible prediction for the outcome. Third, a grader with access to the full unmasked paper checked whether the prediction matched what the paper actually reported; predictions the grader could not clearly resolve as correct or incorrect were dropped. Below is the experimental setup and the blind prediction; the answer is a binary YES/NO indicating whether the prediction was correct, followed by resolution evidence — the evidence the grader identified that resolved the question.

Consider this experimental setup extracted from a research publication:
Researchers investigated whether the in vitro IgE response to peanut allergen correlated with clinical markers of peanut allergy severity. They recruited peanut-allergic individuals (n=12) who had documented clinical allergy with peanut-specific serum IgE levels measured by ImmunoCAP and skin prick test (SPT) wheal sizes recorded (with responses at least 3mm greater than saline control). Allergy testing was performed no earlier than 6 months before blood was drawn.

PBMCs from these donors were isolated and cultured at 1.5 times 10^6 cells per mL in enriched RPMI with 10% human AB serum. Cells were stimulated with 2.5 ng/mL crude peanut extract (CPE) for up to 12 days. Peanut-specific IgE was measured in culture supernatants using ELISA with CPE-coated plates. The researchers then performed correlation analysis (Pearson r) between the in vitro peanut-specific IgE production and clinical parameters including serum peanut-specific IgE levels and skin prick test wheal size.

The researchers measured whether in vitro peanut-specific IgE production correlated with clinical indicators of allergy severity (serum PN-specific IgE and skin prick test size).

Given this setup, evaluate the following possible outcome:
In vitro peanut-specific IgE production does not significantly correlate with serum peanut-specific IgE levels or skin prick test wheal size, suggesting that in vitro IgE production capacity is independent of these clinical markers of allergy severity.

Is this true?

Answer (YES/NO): NO